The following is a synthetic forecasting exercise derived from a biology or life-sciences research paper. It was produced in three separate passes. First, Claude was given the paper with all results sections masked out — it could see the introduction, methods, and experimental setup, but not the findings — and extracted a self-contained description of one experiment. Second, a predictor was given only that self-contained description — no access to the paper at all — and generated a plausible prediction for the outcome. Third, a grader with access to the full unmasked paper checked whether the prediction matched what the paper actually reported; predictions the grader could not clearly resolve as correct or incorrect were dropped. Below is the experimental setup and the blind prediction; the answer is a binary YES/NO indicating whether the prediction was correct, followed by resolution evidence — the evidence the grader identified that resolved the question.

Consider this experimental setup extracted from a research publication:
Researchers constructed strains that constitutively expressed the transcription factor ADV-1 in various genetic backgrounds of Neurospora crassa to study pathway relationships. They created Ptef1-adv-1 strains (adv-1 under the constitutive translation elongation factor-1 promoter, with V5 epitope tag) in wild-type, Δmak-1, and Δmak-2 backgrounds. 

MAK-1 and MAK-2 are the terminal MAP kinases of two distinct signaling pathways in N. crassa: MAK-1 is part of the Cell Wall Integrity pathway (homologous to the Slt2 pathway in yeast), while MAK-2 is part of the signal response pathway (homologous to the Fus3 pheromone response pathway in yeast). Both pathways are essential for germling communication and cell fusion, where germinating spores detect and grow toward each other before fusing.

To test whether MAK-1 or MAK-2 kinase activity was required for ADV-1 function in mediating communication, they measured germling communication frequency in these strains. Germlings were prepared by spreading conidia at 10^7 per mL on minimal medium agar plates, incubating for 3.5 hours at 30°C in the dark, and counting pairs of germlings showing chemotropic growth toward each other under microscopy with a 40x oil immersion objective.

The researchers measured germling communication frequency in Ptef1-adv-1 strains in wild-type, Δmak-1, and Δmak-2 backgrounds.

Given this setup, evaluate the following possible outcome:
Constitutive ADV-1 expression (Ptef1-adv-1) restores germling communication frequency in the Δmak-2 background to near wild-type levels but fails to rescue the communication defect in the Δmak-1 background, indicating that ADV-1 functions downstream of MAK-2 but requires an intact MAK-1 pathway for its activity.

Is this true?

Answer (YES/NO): NO